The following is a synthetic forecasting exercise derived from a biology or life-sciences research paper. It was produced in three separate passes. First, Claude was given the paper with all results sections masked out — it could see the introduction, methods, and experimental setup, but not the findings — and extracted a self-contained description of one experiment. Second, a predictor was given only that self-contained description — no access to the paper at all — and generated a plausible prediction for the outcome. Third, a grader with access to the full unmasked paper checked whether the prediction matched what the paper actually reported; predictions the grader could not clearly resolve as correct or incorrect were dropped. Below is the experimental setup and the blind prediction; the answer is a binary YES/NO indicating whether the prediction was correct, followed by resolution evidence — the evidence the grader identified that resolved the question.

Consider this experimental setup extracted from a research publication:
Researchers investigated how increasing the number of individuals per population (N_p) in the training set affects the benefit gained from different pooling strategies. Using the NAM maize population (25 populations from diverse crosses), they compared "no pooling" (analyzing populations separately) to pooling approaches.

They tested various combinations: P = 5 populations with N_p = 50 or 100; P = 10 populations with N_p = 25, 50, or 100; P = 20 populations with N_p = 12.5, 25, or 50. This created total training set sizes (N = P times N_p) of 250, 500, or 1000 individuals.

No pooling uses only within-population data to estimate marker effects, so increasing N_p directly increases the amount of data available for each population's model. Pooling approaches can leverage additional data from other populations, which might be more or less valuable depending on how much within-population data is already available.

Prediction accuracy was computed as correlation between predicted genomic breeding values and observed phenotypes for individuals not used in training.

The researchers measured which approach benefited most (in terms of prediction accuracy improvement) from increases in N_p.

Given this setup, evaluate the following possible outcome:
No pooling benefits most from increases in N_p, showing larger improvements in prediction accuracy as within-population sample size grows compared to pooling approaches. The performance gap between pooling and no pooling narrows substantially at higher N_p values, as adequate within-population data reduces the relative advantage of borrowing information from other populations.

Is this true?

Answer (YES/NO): YES